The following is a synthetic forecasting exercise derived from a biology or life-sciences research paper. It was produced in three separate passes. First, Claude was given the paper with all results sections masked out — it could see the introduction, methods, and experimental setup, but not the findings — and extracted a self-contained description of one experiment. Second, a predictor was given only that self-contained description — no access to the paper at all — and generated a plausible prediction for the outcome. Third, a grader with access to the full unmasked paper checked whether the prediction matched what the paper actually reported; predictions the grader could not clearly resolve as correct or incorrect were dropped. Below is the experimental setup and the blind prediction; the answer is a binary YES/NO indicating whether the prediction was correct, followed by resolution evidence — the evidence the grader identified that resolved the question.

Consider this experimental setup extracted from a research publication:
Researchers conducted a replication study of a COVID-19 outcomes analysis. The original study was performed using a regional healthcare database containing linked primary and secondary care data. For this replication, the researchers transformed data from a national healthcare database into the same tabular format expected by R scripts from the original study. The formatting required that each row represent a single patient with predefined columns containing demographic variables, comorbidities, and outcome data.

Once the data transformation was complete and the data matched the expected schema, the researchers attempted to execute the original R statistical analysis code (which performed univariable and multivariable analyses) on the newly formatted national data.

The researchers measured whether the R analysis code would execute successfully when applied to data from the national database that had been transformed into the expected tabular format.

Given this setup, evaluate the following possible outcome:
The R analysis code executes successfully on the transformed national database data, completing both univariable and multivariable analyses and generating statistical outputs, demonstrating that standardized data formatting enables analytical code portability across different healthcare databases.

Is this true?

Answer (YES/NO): YES